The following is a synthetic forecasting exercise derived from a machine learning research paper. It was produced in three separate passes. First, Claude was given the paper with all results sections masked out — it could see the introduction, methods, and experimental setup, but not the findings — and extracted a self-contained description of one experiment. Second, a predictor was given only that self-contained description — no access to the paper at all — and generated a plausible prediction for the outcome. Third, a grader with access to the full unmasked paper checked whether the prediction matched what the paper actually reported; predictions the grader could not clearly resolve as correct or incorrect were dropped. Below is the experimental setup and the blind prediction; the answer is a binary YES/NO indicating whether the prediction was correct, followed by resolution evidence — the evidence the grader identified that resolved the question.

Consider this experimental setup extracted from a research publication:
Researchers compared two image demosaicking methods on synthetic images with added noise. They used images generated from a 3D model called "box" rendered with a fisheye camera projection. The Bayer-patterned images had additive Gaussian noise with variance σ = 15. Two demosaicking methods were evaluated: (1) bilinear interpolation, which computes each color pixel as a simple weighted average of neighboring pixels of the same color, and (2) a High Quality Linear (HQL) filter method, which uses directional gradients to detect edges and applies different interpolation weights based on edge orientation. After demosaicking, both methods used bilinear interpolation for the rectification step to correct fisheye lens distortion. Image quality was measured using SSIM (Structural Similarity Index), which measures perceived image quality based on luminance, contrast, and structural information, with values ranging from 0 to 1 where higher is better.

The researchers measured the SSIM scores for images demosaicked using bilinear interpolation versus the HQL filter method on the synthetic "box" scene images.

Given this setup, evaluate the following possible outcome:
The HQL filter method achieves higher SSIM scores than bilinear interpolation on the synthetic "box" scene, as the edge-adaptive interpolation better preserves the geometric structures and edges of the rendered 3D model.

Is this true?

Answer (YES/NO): NO